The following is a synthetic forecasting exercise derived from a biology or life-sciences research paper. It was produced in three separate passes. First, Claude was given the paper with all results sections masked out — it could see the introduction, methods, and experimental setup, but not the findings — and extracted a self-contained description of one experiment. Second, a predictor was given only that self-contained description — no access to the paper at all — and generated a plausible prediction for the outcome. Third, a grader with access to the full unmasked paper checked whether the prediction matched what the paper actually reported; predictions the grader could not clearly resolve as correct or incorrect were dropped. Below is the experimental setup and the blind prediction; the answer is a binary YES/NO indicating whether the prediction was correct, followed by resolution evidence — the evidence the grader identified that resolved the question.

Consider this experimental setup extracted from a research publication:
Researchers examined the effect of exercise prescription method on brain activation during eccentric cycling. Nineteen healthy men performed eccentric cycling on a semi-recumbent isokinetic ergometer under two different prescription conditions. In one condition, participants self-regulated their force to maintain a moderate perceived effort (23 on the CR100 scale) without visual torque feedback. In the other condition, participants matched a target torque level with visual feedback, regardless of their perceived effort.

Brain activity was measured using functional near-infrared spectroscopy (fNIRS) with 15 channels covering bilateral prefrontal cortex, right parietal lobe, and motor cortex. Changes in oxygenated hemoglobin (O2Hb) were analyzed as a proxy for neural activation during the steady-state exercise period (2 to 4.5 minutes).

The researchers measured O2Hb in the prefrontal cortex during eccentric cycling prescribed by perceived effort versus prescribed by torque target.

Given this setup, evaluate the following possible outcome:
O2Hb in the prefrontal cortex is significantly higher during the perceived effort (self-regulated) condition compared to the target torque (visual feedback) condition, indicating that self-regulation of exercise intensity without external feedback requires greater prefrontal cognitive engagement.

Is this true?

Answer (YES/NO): NO